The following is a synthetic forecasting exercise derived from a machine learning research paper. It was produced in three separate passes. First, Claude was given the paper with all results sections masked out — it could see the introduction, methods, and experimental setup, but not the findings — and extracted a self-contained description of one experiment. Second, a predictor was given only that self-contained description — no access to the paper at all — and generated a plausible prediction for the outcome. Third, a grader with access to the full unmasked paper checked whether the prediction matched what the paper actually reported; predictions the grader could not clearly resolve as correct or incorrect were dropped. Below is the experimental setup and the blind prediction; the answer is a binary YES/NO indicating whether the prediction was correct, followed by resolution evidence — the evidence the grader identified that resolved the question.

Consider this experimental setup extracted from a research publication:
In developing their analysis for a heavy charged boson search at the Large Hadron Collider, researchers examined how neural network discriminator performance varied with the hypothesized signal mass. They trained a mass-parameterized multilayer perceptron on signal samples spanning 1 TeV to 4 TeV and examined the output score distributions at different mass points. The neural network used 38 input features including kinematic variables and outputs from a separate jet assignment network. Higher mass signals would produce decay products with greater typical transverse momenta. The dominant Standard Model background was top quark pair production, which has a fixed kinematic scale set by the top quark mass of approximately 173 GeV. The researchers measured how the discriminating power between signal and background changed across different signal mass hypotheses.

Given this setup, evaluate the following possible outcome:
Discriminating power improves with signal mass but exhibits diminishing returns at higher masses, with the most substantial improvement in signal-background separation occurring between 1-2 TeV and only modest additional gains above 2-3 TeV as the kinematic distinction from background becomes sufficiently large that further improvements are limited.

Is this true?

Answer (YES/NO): NO